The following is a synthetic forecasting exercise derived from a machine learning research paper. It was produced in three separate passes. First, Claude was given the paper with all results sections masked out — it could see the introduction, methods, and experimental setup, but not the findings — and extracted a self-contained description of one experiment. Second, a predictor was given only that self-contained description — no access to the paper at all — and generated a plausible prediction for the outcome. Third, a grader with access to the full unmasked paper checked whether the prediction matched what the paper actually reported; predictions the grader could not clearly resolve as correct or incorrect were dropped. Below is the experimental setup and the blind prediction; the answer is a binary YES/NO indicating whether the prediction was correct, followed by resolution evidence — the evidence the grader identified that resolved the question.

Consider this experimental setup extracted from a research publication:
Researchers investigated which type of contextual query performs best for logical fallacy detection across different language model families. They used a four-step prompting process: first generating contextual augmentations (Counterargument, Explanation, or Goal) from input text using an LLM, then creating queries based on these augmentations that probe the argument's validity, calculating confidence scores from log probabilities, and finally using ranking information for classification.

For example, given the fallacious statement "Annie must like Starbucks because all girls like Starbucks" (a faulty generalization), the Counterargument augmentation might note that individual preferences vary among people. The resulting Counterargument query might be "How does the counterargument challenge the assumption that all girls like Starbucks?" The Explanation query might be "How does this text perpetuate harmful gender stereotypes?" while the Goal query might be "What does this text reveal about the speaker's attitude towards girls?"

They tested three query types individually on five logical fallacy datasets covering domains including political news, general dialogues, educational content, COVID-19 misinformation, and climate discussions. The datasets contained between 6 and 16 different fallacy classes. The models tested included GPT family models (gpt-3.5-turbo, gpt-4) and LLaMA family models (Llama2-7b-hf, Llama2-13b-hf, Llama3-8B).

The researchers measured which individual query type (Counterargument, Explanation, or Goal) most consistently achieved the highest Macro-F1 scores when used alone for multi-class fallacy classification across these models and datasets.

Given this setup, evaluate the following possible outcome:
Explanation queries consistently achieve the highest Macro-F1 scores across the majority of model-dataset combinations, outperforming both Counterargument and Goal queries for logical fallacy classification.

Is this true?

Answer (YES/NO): YES